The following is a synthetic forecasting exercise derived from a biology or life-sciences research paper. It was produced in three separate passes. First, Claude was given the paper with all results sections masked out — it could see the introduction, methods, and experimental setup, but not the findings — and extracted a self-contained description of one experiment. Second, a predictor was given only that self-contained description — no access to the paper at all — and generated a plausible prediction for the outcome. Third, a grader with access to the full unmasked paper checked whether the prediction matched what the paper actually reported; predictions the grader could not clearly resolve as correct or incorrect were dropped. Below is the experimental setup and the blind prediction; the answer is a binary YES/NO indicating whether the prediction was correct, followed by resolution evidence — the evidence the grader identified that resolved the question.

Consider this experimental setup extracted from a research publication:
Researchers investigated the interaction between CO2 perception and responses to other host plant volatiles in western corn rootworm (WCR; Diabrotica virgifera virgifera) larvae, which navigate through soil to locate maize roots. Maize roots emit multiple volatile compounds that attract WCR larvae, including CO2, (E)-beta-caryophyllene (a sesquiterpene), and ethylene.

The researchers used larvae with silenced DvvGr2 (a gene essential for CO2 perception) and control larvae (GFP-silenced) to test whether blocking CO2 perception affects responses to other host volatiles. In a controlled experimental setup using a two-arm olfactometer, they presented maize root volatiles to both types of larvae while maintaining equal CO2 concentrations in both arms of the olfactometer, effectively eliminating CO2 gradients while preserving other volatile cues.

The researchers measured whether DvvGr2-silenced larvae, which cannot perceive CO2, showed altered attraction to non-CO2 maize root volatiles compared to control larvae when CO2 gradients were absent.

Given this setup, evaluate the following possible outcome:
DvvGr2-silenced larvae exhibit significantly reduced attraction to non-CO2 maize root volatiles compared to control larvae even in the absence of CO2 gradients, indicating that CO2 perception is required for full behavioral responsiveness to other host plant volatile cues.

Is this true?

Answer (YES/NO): NO